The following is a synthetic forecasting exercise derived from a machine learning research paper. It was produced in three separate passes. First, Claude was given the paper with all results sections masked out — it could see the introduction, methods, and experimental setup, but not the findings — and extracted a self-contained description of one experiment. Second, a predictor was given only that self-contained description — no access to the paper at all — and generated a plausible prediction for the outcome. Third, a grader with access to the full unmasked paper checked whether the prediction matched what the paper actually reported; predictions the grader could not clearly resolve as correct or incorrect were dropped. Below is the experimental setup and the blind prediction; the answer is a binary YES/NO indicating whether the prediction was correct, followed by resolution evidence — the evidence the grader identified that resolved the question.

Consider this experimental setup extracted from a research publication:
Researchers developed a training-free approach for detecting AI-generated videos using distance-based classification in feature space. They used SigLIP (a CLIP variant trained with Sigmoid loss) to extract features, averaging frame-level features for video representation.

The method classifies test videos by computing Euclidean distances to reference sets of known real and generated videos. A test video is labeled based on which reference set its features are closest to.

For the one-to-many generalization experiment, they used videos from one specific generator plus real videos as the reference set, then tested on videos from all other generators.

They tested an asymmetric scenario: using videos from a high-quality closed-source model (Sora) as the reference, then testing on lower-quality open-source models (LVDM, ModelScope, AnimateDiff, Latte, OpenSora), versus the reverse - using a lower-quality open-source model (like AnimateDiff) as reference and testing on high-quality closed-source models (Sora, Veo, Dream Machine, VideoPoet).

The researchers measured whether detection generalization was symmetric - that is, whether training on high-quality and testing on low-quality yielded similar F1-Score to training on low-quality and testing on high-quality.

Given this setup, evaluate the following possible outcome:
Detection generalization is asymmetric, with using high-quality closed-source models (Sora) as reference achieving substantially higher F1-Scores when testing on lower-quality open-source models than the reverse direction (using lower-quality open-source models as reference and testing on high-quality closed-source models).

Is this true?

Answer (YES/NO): YES